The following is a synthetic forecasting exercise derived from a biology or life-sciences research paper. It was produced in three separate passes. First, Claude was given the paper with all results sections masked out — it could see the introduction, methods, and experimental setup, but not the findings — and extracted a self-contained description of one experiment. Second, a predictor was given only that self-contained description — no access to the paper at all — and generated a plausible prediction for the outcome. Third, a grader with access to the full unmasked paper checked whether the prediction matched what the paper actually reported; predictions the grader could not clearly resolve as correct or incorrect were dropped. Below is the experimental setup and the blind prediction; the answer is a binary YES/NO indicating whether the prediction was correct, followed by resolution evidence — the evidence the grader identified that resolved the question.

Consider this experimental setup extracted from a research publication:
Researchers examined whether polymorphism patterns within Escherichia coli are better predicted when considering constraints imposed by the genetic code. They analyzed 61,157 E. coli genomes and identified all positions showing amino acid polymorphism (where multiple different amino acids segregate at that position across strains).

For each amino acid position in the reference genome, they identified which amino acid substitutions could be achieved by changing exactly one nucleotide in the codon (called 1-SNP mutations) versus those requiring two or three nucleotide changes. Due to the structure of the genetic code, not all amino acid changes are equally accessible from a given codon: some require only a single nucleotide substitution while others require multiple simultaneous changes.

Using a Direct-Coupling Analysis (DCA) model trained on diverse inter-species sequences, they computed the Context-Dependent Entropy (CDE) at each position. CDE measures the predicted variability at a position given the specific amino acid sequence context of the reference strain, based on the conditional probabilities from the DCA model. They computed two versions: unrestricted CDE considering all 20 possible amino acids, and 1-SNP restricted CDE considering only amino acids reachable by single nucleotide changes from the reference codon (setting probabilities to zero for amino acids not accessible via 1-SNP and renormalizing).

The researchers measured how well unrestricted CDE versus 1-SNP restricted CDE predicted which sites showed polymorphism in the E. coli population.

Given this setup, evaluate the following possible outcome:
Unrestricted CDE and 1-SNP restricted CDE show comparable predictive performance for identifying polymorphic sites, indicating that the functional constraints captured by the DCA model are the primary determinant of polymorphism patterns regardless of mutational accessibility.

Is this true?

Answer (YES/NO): NO